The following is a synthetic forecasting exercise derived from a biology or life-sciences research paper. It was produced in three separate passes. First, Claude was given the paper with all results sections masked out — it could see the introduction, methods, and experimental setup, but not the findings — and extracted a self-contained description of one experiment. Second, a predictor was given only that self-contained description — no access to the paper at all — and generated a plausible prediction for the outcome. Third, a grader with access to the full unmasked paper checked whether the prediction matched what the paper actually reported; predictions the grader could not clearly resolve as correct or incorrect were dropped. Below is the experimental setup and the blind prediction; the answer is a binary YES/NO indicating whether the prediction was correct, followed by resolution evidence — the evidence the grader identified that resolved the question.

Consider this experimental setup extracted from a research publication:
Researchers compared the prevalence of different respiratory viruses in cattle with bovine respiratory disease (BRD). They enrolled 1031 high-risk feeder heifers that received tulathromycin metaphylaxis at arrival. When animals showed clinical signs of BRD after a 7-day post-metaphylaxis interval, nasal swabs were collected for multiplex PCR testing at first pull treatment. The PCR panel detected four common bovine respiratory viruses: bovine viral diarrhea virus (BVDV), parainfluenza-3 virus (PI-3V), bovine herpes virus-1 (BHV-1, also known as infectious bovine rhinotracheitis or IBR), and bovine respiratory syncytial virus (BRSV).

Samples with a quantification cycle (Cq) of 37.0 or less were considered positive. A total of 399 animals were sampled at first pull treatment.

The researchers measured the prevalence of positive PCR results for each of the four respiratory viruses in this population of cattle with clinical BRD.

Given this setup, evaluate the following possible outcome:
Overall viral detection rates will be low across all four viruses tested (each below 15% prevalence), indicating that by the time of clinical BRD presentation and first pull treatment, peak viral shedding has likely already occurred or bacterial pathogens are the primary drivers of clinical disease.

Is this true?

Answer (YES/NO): NO